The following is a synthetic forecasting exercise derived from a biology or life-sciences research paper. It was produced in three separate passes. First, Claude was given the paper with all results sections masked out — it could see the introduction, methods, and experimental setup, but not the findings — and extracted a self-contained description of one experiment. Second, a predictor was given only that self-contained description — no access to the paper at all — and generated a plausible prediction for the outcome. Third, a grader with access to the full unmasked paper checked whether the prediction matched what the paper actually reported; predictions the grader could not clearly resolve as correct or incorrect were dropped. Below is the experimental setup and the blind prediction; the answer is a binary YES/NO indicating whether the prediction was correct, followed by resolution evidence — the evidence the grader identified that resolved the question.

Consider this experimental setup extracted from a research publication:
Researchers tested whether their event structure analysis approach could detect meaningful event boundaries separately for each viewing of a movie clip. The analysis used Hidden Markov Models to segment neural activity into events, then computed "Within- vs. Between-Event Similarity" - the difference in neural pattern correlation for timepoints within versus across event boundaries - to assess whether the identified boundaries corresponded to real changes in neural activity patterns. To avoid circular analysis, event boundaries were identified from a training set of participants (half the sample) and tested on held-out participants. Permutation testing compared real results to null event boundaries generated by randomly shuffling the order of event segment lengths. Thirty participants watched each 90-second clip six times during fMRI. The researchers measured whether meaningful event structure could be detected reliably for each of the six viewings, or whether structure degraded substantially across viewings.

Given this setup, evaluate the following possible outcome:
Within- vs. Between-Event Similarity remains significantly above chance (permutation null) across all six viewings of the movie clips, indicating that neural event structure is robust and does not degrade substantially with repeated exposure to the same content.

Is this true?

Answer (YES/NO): YES